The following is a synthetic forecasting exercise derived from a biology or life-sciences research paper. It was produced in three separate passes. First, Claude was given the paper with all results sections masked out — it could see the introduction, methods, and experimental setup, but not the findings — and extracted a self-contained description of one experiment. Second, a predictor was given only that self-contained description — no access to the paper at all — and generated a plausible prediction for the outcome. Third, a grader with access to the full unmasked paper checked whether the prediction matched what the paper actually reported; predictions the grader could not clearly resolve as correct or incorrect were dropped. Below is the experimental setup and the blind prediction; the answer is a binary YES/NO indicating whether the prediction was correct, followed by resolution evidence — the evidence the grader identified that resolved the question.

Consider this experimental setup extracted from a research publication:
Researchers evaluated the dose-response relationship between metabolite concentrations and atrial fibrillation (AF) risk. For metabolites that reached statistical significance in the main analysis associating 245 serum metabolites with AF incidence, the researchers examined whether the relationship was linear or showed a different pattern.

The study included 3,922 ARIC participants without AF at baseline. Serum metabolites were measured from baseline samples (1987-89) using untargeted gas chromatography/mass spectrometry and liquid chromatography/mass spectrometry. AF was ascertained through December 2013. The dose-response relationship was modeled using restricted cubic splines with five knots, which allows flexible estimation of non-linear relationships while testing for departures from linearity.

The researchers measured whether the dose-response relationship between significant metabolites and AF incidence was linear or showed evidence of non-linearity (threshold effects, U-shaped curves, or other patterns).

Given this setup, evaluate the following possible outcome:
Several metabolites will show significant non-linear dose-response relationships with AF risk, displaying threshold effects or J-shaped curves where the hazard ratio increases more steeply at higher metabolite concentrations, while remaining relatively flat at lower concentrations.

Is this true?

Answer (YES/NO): NO